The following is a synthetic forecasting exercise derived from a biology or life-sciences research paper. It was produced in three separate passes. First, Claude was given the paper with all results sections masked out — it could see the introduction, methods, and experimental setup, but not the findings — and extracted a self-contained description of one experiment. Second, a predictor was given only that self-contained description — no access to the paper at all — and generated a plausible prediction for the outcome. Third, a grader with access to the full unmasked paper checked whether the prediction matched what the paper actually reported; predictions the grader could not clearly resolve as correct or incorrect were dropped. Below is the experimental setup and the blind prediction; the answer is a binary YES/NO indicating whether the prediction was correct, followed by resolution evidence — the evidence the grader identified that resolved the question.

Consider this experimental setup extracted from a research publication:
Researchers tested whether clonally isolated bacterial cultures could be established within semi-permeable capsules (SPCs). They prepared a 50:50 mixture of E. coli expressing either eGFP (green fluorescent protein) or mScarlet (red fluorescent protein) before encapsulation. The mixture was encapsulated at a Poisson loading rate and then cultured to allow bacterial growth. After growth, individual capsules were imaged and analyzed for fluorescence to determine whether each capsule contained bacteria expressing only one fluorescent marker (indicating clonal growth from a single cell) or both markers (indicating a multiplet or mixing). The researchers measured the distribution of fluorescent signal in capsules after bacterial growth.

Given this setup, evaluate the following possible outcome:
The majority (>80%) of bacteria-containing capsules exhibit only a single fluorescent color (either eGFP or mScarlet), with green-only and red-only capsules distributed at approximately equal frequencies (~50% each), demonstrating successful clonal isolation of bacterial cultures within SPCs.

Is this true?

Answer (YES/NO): YES